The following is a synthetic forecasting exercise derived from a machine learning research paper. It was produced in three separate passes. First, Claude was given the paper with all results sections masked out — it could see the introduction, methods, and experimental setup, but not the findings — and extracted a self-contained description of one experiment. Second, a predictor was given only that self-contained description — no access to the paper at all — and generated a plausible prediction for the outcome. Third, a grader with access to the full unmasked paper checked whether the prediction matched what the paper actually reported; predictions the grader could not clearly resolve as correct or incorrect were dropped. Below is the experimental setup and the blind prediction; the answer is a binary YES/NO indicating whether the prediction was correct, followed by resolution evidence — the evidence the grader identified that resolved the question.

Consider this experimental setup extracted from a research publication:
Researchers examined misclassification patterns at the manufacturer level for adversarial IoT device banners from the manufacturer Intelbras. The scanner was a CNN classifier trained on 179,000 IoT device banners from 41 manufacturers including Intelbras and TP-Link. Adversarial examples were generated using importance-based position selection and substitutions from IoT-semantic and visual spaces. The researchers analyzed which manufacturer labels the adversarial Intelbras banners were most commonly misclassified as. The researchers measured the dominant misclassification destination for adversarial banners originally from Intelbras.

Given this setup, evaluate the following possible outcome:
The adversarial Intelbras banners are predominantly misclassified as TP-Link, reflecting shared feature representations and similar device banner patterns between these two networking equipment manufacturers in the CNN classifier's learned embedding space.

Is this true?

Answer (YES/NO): YES